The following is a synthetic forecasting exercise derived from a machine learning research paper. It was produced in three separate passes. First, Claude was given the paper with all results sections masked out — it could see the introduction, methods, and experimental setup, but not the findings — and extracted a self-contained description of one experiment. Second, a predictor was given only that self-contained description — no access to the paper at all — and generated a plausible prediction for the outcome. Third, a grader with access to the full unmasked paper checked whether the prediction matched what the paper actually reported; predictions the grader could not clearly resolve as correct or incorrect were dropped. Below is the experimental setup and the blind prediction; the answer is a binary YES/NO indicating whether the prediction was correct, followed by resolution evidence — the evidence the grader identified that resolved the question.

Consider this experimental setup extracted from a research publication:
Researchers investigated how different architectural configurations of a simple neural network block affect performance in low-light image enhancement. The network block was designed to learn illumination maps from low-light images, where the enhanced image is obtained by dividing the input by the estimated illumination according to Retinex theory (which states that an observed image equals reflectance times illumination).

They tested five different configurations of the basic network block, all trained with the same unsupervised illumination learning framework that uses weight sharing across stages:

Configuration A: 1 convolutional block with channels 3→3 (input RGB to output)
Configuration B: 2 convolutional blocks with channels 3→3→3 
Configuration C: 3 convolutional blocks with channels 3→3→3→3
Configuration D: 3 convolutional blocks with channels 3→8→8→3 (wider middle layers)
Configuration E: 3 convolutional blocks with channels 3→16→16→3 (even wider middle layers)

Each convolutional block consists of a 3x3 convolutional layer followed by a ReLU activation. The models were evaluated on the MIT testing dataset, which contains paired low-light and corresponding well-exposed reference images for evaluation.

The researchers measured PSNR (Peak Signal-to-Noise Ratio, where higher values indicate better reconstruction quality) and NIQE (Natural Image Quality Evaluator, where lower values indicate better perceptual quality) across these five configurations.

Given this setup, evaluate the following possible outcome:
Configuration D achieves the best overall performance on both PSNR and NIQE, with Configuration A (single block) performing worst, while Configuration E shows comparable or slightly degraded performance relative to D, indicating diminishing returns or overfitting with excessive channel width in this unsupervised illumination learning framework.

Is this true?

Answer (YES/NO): NO